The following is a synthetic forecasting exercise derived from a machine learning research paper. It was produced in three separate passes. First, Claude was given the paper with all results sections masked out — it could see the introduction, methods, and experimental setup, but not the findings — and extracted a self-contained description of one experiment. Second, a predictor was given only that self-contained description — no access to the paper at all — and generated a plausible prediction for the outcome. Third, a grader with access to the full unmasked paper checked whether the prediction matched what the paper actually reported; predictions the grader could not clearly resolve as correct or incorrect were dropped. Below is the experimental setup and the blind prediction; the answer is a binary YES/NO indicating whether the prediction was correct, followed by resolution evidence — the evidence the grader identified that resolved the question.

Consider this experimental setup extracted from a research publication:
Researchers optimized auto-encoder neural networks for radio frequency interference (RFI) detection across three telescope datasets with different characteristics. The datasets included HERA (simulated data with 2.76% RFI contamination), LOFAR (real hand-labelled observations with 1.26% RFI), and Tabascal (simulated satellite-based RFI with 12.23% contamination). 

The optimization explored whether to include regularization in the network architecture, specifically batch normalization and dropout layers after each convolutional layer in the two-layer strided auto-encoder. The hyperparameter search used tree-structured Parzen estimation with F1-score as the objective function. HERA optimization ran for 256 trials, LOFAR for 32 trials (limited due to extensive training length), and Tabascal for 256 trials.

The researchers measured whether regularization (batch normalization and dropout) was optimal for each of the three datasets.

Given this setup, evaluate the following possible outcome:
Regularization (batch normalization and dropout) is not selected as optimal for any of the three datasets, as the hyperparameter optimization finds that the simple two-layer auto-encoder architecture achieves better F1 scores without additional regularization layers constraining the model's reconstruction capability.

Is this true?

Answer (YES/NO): NO